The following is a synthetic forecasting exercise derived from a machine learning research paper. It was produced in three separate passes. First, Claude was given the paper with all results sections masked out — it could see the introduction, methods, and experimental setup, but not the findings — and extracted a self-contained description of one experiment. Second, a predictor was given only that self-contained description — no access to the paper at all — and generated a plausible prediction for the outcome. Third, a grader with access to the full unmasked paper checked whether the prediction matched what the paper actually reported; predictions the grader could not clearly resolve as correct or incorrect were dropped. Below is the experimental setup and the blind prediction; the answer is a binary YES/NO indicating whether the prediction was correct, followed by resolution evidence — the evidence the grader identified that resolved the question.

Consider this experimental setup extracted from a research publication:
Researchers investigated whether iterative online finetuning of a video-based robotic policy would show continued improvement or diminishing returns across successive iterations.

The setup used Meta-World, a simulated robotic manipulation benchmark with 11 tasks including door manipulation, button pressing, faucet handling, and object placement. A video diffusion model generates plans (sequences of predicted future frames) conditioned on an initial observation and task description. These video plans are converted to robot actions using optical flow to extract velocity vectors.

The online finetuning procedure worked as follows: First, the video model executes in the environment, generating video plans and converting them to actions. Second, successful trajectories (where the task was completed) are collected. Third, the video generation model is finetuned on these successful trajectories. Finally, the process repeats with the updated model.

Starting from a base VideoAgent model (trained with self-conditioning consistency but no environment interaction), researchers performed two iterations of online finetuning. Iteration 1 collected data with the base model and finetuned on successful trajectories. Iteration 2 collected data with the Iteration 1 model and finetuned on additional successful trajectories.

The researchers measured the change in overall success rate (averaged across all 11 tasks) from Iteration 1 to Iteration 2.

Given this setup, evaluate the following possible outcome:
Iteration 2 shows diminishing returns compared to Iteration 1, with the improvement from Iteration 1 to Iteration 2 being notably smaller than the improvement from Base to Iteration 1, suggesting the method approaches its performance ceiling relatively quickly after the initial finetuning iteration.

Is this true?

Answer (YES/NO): NO